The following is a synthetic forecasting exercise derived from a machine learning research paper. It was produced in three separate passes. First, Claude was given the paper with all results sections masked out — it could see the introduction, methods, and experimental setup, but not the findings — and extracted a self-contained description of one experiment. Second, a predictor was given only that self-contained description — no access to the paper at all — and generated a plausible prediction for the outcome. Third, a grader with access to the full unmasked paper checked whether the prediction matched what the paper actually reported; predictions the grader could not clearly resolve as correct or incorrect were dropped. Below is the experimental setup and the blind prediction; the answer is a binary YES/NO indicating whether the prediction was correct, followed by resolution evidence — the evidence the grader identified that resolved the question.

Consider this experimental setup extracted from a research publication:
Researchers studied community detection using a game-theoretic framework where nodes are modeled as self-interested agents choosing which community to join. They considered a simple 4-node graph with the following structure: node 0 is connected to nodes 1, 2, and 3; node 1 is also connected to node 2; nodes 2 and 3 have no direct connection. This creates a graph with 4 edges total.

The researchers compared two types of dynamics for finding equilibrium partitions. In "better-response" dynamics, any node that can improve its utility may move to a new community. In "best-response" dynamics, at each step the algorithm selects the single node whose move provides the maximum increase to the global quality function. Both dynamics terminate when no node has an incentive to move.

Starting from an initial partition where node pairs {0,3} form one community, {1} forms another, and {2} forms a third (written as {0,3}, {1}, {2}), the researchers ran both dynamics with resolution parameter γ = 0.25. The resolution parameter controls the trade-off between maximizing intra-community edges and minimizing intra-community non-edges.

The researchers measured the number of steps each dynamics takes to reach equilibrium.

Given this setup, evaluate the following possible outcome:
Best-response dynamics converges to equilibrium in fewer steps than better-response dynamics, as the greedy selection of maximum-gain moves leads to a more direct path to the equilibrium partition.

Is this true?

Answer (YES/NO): NO